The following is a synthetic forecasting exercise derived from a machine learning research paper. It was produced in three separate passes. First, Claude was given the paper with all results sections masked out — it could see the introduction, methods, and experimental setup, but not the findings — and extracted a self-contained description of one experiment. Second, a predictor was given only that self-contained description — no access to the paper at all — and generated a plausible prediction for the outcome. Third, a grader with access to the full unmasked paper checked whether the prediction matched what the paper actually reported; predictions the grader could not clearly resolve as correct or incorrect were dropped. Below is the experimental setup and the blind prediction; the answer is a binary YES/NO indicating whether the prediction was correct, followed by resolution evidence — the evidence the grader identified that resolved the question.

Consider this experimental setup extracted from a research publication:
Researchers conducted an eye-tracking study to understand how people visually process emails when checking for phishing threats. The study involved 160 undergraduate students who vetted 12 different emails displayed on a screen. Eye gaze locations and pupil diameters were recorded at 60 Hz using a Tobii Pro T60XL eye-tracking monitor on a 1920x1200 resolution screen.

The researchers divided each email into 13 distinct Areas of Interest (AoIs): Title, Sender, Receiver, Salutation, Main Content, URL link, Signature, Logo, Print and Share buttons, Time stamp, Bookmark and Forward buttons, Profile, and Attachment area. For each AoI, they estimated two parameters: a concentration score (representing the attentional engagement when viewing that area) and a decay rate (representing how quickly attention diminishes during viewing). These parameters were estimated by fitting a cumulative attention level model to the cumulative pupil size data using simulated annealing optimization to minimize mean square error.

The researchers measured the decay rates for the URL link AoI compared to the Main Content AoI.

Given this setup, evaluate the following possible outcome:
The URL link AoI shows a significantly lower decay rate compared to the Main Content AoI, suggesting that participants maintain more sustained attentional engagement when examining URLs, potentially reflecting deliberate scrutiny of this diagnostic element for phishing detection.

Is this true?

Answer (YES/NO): NO